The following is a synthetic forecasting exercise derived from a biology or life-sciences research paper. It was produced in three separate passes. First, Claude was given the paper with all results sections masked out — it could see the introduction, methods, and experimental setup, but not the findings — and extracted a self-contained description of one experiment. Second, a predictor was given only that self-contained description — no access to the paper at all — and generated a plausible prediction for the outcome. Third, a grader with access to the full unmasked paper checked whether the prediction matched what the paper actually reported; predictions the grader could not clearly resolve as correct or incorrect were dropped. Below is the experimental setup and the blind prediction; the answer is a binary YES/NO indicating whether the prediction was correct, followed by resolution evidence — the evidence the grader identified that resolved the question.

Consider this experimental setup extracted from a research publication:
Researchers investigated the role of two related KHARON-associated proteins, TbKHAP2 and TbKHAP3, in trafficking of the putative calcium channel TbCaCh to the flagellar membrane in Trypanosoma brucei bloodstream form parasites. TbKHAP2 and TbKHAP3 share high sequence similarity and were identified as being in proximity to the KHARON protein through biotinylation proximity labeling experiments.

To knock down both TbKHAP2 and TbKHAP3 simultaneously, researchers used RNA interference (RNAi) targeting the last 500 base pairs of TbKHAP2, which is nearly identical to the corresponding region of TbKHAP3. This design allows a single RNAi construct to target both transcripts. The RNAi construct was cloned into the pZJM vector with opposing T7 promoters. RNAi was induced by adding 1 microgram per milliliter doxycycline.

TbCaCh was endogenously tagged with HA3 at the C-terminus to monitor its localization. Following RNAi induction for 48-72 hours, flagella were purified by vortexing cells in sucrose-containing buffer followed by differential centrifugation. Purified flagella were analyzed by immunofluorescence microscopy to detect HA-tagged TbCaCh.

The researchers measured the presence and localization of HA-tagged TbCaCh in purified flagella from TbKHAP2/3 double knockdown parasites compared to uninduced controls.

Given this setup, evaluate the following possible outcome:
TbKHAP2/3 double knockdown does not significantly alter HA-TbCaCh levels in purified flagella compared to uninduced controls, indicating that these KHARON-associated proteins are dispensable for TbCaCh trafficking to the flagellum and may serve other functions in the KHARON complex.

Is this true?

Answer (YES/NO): YES